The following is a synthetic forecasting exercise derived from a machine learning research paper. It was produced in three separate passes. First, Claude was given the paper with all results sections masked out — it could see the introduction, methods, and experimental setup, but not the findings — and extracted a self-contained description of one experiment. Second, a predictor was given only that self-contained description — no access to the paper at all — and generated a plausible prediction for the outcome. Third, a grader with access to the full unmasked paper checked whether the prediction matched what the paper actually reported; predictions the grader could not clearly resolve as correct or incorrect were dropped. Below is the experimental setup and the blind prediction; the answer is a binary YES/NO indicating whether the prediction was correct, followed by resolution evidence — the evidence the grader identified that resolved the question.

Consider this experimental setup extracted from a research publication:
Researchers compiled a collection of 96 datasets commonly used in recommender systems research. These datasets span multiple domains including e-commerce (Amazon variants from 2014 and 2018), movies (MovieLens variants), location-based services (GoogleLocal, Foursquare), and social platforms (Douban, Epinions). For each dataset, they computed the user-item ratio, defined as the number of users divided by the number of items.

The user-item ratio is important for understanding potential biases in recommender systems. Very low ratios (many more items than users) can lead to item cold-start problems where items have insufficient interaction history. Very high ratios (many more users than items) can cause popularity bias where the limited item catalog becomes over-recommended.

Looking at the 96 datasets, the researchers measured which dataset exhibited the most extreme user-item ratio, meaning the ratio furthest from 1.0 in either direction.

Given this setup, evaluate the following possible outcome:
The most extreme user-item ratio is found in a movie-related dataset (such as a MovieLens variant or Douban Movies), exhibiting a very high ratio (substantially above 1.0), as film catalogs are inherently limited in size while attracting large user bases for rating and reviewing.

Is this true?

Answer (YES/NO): NO